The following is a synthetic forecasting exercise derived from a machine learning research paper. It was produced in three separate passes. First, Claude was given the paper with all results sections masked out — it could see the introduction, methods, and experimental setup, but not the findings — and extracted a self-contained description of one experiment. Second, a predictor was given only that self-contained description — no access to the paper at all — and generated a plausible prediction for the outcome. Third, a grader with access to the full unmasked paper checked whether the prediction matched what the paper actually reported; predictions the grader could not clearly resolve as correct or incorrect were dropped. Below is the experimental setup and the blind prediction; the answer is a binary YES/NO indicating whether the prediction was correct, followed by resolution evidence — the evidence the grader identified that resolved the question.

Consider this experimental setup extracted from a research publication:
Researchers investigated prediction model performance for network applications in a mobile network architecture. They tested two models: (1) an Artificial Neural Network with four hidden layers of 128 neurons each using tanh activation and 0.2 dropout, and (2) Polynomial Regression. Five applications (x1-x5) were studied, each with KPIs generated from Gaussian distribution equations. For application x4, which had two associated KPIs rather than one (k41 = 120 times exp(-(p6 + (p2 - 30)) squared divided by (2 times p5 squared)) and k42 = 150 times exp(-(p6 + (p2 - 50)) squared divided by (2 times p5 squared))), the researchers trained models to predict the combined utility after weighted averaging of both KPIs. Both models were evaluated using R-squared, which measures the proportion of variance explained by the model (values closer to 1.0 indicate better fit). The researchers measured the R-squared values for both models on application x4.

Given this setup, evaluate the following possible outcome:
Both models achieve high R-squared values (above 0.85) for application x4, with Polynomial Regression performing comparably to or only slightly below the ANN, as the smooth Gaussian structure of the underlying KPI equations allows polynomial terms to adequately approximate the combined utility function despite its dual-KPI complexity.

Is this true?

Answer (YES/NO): YES